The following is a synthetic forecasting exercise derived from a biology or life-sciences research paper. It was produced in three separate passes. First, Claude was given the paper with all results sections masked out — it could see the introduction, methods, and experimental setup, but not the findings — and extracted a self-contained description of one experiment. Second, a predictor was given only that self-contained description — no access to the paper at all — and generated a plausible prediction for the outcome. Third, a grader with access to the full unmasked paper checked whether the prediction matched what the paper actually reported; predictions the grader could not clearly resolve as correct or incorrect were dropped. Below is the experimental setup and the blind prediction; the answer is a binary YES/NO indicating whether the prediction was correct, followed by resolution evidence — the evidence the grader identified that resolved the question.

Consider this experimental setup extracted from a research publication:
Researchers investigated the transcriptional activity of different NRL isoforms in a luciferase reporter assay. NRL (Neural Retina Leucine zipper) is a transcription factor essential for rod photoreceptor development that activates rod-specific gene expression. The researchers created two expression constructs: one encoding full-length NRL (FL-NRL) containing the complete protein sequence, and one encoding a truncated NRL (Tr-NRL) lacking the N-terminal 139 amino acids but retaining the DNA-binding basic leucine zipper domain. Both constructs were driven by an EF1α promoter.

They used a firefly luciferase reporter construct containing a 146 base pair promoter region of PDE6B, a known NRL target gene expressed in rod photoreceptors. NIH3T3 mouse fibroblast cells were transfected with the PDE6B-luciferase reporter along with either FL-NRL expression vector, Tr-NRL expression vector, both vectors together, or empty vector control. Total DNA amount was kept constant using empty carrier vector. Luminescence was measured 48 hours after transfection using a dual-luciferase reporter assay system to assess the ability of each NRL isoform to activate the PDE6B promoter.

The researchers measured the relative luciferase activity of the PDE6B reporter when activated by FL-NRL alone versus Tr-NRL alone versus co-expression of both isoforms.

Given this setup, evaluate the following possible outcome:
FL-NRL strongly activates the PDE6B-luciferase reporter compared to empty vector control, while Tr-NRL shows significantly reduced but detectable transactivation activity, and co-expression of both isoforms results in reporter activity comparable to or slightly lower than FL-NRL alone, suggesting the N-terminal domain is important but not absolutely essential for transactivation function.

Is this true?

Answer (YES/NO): NO